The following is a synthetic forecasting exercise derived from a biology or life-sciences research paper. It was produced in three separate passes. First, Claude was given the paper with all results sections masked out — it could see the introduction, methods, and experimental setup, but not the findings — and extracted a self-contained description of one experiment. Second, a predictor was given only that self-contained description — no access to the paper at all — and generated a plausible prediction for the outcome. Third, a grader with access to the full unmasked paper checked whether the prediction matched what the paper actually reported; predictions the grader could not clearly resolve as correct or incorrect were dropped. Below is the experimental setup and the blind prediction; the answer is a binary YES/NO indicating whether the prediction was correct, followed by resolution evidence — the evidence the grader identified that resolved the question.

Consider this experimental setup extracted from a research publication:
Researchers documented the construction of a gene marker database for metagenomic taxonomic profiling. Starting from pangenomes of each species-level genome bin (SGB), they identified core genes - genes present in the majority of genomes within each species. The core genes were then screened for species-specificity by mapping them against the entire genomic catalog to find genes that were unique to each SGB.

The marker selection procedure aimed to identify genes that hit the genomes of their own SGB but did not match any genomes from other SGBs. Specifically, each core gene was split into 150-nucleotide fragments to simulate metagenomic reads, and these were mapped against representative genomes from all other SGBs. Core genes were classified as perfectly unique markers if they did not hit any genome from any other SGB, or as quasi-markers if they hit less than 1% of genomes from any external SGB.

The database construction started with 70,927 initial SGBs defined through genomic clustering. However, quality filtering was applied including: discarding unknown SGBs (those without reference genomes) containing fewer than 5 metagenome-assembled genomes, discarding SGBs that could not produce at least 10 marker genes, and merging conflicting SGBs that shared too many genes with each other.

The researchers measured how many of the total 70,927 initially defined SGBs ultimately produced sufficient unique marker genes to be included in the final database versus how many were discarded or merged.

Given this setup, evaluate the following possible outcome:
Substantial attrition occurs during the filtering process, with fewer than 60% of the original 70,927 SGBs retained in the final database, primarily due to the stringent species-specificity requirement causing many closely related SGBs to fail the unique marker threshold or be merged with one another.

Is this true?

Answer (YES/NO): NO